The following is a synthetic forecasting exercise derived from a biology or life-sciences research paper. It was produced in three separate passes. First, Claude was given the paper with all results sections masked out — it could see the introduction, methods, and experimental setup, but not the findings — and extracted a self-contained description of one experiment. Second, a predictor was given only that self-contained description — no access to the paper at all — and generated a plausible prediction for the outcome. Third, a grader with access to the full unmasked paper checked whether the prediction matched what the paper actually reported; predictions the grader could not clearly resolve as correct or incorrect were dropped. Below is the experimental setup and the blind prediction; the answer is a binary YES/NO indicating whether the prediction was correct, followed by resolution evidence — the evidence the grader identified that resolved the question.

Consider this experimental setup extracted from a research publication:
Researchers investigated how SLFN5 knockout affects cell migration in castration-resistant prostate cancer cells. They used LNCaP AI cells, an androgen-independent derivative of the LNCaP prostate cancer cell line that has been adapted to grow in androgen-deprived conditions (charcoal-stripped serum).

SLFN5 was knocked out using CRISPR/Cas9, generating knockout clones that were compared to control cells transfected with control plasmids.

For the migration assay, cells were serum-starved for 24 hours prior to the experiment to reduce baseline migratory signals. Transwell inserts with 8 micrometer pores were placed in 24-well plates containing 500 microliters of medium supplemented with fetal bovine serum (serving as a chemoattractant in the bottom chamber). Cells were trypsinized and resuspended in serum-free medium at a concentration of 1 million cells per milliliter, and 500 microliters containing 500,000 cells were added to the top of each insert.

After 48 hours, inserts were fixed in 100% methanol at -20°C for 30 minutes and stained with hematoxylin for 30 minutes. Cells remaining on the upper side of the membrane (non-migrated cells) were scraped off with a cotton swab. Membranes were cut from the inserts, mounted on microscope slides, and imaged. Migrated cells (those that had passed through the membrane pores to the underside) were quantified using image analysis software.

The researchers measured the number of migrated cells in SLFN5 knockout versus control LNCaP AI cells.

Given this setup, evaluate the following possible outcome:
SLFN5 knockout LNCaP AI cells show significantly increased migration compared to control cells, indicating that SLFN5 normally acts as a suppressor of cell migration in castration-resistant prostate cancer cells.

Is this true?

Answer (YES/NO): NO